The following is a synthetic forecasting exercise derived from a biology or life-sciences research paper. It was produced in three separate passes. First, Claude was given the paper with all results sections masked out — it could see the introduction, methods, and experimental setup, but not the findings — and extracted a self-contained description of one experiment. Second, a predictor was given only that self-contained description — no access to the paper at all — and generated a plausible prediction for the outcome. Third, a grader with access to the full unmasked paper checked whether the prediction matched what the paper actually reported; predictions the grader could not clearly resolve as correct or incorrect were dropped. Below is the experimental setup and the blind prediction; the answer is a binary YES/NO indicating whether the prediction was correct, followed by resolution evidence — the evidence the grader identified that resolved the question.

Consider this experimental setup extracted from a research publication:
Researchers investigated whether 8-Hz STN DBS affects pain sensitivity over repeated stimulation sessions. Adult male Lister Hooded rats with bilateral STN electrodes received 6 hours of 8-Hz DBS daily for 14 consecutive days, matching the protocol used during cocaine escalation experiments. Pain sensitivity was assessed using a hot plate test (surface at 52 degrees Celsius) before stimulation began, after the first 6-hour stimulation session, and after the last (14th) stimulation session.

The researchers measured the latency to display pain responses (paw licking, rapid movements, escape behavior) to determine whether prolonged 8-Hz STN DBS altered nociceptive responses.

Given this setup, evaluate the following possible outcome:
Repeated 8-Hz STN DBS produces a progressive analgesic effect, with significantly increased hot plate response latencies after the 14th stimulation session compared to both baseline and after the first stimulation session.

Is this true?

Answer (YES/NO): NO